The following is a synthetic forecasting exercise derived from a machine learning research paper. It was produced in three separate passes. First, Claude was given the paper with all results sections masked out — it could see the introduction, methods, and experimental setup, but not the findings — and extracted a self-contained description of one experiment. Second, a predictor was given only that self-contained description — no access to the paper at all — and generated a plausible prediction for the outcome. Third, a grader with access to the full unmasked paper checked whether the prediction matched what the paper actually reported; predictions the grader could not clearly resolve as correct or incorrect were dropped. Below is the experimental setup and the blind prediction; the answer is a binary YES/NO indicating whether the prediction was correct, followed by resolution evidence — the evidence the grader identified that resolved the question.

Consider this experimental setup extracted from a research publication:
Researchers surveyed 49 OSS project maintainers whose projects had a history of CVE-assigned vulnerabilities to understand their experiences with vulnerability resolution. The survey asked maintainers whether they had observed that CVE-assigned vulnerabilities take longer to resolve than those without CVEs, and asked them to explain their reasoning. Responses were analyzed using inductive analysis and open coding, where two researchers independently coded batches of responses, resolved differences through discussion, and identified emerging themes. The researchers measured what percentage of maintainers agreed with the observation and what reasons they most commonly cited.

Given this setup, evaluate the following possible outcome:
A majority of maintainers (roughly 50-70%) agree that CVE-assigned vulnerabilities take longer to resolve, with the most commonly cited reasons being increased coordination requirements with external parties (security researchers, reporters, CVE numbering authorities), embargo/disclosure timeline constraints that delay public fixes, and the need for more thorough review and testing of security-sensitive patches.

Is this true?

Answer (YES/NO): NO